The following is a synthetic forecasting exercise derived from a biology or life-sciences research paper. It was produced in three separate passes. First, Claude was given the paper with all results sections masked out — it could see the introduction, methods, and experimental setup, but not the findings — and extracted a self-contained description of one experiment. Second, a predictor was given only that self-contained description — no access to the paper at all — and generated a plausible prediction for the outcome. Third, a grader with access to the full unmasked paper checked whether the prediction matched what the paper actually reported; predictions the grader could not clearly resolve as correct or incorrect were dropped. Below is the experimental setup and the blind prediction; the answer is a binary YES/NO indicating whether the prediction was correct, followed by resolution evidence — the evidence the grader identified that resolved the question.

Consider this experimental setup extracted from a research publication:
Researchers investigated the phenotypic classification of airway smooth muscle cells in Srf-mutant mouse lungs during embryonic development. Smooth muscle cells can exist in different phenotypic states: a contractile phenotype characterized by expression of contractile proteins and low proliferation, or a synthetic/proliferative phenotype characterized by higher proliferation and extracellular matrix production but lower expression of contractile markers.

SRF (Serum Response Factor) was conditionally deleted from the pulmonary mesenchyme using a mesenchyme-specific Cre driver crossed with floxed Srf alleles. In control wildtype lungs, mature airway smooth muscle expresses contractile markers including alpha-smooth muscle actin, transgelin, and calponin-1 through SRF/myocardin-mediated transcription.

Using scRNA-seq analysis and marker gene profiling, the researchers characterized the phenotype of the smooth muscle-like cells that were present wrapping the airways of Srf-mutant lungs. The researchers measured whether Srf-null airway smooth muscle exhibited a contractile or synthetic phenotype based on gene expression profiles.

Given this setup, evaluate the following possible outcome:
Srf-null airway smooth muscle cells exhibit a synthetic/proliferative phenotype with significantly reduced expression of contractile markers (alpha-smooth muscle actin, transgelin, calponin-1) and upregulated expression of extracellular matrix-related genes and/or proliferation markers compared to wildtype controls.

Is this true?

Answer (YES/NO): YES